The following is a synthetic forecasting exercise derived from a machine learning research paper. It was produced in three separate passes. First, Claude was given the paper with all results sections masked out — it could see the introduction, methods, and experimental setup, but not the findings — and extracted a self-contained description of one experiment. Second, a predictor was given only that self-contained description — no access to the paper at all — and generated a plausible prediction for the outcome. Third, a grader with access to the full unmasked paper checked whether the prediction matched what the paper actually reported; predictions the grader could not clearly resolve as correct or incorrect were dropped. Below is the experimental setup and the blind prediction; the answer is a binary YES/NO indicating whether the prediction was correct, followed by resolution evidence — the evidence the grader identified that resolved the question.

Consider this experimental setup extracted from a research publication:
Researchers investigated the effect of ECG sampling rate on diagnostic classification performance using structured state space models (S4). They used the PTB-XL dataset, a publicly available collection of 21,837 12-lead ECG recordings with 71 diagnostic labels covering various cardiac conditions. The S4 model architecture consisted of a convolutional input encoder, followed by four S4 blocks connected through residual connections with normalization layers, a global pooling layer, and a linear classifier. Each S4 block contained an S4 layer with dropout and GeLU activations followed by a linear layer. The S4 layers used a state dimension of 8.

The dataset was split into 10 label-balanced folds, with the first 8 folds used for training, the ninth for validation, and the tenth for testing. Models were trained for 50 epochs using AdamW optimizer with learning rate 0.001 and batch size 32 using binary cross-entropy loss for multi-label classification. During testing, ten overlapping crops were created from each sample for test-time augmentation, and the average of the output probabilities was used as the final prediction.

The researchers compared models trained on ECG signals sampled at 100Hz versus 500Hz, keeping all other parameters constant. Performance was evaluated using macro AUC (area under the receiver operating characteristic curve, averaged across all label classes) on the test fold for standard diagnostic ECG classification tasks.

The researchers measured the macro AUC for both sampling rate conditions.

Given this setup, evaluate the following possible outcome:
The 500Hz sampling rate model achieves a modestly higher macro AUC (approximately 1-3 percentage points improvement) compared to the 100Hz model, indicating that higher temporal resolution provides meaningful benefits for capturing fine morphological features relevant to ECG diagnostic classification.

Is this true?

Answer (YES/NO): NO